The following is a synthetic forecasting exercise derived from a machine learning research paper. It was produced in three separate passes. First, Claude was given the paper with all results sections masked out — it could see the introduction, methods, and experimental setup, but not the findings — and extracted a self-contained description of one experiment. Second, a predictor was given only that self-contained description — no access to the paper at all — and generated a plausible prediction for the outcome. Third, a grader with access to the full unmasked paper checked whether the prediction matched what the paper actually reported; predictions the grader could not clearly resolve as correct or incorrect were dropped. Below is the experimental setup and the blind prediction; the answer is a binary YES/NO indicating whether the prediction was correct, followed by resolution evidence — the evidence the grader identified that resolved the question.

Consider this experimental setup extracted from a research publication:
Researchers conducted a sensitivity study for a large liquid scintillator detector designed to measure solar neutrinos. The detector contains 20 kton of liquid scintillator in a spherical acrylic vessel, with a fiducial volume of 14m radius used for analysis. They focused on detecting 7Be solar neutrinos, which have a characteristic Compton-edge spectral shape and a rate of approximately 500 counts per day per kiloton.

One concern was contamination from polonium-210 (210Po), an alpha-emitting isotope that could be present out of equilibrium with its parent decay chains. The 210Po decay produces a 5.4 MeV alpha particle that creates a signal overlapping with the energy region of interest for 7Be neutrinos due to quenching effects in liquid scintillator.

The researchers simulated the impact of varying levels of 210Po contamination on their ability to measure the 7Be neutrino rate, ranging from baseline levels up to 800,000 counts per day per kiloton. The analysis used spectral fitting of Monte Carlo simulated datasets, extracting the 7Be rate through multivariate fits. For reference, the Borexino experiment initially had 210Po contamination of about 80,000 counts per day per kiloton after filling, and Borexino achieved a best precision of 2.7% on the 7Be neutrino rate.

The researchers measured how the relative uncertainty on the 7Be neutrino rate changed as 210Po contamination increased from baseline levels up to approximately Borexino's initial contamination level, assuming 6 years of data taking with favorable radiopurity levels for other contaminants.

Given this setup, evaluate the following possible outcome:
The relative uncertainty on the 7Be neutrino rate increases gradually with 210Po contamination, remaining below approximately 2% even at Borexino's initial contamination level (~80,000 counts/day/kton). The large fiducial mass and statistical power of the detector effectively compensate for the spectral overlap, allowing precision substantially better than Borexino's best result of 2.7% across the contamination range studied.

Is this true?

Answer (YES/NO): YES